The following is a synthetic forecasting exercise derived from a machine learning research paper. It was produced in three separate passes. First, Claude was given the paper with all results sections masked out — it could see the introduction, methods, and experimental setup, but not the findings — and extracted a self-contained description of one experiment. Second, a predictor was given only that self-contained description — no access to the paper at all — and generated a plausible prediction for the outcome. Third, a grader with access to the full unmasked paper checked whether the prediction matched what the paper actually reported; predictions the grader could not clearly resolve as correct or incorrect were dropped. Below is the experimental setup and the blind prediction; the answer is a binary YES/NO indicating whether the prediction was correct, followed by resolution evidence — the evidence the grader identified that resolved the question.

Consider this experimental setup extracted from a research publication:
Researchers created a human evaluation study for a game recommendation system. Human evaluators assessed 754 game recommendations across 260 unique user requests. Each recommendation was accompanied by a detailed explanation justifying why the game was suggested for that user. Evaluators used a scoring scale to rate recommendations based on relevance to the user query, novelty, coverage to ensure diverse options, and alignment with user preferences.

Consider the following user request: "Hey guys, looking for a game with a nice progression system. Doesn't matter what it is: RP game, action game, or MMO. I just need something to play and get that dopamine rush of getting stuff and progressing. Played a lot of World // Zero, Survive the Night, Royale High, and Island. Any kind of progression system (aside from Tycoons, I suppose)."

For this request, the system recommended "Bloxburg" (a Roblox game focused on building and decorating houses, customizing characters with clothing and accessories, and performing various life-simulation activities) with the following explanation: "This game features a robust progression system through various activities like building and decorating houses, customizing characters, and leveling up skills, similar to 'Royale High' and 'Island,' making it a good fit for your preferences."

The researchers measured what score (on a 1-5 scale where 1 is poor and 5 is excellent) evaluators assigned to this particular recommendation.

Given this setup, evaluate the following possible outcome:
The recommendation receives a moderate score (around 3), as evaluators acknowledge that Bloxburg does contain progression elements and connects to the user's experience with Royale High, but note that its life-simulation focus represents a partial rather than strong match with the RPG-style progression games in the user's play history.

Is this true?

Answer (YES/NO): YES